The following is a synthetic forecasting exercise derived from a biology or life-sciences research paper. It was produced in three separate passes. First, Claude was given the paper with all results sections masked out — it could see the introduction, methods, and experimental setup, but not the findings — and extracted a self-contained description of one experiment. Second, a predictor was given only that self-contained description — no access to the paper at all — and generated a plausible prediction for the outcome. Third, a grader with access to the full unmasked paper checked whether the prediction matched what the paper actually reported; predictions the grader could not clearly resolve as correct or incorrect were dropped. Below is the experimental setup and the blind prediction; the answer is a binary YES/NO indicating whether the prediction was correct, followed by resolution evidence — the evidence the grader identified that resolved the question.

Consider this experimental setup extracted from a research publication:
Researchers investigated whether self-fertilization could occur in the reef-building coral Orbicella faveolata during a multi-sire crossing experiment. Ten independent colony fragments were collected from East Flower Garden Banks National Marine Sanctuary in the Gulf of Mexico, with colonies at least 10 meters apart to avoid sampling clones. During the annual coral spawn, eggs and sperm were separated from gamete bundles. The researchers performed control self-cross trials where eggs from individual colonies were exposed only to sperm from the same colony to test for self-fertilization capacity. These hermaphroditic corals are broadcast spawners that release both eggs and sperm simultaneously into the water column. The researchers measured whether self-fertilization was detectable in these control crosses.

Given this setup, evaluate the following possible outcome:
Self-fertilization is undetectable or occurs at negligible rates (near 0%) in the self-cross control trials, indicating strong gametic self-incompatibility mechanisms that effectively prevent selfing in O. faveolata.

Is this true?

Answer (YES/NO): YES